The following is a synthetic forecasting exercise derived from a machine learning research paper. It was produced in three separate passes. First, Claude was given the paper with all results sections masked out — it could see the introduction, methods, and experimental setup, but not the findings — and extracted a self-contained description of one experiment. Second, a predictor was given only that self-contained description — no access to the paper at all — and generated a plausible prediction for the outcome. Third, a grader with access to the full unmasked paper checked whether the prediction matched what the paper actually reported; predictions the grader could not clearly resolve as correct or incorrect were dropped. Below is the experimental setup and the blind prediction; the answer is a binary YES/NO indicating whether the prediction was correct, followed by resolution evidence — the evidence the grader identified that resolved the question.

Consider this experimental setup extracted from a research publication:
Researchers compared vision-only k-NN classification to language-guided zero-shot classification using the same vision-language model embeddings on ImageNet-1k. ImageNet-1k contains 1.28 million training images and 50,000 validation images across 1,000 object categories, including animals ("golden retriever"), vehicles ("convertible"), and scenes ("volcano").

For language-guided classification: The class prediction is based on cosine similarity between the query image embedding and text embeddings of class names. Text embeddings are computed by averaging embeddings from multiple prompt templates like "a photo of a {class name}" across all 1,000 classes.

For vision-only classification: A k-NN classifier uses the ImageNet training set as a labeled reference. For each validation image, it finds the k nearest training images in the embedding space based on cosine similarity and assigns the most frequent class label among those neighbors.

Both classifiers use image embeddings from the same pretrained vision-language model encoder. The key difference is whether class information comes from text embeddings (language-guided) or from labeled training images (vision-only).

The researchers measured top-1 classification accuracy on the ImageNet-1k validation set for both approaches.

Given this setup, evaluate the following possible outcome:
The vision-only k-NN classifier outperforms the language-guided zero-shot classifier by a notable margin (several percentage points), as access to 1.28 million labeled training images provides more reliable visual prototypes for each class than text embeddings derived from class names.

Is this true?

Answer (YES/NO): NO